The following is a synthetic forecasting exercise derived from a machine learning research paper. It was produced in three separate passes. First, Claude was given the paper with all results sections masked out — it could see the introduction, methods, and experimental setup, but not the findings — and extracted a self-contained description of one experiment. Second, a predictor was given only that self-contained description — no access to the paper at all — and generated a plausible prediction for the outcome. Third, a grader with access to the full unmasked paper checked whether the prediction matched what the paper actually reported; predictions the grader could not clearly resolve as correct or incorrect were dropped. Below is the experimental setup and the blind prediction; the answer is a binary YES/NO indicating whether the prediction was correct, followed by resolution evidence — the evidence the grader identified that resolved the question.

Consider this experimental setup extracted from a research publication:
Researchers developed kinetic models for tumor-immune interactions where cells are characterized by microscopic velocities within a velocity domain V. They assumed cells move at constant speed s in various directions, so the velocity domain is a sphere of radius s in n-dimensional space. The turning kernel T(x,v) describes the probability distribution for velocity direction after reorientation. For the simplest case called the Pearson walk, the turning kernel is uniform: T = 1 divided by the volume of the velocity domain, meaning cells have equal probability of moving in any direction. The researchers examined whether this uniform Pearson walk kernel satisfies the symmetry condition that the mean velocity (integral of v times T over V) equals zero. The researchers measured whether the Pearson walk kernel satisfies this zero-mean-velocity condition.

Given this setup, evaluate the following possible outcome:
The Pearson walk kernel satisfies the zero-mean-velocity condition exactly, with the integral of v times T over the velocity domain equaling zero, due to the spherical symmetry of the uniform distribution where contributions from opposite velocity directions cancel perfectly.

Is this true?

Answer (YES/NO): YES